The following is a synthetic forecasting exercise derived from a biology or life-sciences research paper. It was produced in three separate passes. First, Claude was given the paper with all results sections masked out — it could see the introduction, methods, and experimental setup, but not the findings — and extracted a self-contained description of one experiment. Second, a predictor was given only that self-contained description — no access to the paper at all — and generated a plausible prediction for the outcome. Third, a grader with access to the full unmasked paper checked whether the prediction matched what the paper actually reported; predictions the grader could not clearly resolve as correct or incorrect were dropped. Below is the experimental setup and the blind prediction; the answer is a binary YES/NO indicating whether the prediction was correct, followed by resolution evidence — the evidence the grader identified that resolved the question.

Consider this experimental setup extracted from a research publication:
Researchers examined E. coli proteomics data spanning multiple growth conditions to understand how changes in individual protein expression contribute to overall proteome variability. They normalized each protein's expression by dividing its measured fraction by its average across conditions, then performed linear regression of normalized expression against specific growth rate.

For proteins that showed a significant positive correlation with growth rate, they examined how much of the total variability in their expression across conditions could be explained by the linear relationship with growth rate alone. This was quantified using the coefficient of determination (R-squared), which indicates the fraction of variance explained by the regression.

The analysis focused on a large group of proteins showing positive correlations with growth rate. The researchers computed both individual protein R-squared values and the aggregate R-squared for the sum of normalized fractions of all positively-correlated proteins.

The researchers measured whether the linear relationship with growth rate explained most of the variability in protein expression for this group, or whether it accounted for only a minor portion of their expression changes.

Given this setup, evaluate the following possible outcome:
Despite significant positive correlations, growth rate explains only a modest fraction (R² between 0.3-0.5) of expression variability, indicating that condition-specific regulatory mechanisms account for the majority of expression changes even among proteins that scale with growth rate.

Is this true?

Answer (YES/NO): NO